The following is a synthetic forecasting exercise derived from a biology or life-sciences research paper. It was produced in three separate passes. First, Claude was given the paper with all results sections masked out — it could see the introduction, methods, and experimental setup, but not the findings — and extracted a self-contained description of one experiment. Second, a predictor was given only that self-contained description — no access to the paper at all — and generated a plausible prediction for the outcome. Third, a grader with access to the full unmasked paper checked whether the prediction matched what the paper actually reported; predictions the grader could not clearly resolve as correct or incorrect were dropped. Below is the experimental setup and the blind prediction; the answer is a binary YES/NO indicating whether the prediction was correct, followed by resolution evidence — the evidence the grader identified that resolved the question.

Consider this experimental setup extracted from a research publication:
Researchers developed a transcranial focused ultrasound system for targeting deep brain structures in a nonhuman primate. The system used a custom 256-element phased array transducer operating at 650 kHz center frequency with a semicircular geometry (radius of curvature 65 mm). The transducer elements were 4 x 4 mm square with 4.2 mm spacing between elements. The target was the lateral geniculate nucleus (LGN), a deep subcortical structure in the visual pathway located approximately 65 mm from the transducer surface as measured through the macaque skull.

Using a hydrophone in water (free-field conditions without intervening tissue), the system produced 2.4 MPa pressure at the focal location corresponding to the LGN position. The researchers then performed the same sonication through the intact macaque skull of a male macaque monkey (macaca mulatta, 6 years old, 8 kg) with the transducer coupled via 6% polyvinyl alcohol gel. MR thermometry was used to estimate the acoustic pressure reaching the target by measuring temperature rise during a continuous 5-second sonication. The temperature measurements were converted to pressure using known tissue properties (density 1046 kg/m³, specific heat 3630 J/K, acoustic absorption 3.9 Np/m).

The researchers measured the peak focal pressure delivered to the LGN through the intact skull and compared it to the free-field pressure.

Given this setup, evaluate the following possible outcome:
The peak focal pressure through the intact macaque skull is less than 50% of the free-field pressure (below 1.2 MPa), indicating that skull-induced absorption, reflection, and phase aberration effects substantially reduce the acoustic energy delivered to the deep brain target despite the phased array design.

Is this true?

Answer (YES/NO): YES